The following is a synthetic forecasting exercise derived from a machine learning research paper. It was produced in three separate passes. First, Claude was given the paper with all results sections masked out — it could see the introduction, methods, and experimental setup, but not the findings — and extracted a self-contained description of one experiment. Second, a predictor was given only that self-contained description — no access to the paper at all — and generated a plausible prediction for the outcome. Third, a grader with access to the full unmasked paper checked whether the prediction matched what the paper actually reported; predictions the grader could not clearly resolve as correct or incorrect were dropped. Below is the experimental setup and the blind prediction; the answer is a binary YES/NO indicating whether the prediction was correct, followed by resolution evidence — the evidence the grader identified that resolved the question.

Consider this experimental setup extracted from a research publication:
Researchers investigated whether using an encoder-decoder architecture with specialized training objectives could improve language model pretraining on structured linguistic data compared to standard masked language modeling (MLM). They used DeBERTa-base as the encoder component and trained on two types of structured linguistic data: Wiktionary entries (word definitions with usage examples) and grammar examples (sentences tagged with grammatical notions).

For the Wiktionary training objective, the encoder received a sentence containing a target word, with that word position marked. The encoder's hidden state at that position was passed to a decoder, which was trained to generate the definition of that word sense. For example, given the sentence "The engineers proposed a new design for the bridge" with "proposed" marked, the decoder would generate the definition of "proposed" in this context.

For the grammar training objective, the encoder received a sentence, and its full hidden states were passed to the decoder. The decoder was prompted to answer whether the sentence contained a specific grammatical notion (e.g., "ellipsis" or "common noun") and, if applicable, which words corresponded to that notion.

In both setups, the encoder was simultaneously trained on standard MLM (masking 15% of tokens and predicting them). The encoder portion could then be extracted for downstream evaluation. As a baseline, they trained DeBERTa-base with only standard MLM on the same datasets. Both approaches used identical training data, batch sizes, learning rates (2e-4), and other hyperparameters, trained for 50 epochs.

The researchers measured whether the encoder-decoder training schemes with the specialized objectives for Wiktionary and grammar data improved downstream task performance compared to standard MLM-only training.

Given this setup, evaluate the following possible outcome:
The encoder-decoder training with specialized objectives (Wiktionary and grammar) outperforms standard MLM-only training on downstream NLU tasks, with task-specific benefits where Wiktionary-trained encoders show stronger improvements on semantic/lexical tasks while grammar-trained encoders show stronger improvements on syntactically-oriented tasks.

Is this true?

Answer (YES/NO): NO